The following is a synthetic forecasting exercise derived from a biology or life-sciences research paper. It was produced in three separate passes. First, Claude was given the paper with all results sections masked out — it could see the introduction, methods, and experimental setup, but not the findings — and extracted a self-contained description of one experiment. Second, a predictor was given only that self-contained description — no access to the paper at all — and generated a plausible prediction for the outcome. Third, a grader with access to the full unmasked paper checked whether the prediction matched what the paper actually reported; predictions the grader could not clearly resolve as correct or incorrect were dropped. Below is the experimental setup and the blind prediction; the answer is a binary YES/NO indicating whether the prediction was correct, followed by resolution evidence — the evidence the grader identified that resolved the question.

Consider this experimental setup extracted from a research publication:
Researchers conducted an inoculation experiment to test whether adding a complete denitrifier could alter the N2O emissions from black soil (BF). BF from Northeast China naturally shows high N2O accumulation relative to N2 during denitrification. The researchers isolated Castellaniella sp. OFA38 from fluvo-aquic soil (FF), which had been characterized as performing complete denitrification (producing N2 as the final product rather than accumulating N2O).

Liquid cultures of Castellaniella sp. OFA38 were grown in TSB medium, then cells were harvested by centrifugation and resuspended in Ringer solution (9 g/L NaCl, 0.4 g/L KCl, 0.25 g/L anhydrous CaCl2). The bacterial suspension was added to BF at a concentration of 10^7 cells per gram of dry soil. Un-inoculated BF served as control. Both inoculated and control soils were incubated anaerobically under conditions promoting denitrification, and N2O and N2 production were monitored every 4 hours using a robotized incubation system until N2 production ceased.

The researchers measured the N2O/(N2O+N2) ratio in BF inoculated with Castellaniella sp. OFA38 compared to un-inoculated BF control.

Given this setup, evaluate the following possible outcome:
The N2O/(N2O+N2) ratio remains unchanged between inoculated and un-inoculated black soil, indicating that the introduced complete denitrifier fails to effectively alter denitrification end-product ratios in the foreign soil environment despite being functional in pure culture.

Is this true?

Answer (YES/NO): NO